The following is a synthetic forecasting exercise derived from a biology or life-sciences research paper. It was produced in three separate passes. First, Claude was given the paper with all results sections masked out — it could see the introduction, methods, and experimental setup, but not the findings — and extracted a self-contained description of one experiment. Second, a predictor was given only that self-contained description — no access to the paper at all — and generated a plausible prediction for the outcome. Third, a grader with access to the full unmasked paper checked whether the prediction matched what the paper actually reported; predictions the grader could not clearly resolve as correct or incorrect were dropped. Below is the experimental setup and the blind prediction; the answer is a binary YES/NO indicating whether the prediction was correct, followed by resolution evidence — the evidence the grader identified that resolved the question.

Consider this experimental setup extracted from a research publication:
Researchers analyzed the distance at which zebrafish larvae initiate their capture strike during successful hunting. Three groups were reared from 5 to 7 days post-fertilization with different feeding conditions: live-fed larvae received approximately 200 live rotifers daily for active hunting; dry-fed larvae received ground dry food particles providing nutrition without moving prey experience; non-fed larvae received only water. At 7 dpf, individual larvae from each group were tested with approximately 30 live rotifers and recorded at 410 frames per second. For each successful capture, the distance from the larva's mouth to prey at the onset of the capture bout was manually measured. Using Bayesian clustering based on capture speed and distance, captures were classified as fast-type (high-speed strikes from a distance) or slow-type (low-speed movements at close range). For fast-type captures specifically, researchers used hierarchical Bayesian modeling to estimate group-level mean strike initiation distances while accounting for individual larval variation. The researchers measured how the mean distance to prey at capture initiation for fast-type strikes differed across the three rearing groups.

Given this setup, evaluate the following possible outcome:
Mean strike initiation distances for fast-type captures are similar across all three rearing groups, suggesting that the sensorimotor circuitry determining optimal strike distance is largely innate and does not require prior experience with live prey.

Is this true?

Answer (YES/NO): NO